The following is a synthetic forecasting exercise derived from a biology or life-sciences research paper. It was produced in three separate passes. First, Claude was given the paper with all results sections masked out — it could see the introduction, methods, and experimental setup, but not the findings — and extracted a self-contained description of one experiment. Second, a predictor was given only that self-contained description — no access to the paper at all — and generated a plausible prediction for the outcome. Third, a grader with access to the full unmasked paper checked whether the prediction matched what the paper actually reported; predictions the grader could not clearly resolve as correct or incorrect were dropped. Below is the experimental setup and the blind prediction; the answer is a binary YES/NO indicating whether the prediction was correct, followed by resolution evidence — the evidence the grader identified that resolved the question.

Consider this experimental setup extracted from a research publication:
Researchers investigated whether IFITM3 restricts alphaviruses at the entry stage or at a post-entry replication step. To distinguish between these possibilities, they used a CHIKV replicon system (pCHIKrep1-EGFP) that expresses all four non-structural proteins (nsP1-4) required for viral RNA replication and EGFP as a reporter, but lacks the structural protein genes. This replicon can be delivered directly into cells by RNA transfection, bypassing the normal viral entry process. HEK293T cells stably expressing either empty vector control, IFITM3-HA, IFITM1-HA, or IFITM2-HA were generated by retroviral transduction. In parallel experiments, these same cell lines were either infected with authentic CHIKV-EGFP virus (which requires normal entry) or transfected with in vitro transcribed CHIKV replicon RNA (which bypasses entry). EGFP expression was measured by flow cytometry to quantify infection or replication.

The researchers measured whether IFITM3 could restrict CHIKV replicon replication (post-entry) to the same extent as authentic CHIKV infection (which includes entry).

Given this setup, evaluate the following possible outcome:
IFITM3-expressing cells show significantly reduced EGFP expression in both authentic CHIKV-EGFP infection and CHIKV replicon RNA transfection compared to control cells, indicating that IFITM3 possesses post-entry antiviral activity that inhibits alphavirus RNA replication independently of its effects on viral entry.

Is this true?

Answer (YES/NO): NO